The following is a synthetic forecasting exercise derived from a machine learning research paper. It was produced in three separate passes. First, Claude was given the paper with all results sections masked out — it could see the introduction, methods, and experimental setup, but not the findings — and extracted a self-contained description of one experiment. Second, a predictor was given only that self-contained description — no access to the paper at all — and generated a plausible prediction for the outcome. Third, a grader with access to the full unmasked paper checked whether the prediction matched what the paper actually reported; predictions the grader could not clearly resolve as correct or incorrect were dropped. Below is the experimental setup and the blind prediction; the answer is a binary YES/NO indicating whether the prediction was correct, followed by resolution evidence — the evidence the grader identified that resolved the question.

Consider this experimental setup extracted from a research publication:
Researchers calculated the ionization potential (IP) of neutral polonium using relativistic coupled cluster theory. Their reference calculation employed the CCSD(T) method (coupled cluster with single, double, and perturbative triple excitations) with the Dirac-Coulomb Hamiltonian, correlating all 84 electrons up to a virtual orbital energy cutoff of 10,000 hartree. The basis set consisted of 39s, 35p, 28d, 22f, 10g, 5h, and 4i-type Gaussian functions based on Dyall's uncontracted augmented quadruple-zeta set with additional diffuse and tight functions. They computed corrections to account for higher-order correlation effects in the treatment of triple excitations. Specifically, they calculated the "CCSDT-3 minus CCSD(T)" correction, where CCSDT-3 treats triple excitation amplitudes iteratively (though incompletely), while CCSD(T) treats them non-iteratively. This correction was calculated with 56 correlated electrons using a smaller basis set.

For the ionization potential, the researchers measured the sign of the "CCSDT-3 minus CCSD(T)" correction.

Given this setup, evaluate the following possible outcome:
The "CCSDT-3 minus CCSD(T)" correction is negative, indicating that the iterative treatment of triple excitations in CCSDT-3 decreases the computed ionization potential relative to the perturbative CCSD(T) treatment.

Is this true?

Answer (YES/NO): YES